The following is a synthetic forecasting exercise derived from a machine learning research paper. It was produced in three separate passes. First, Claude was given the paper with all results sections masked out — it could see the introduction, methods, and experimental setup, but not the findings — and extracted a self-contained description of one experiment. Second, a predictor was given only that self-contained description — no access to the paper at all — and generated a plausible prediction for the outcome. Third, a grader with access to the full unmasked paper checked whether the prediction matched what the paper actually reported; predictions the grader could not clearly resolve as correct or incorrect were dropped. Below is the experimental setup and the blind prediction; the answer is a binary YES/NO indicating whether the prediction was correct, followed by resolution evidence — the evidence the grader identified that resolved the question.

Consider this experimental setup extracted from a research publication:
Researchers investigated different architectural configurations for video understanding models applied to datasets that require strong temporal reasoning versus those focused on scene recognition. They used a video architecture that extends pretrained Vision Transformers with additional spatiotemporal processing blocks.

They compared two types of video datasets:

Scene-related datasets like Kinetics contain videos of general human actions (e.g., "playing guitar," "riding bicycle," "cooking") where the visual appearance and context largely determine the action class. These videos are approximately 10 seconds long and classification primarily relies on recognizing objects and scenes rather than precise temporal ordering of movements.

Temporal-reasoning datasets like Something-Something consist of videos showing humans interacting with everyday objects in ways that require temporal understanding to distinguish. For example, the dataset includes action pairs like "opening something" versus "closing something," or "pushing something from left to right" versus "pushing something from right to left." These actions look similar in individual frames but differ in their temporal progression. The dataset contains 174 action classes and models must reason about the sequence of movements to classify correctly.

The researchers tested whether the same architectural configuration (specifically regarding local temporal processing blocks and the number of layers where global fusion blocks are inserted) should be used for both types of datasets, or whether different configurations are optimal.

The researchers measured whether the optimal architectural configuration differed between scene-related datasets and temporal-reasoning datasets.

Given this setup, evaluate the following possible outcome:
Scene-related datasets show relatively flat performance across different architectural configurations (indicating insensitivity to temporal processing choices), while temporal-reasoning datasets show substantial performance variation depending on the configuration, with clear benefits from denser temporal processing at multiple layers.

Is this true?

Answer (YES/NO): NO